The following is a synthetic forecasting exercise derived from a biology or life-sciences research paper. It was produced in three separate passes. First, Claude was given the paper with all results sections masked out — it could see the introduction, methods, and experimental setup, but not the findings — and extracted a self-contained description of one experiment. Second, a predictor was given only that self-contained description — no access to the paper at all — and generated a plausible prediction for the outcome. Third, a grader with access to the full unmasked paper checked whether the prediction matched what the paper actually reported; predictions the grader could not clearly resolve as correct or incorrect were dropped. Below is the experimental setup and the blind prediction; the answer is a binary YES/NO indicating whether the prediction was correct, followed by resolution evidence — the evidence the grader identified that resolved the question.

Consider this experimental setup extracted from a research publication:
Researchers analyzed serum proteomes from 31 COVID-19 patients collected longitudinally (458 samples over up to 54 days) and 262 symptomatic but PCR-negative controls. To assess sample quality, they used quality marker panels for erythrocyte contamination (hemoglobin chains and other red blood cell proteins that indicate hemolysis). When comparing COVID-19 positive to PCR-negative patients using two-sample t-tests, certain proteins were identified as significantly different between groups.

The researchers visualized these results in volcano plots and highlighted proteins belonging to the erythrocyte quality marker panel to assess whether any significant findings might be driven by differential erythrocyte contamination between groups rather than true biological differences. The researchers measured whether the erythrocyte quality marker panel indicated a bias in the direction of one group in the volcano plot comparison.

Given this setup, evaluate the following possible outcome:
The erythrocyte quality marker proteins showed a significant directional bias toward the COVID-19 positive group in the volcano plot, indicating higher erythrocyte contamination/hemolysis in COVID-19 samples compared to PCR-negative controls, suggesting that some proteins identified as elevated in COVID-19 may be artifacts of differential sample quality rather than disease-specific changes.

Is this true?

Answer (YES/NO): NO